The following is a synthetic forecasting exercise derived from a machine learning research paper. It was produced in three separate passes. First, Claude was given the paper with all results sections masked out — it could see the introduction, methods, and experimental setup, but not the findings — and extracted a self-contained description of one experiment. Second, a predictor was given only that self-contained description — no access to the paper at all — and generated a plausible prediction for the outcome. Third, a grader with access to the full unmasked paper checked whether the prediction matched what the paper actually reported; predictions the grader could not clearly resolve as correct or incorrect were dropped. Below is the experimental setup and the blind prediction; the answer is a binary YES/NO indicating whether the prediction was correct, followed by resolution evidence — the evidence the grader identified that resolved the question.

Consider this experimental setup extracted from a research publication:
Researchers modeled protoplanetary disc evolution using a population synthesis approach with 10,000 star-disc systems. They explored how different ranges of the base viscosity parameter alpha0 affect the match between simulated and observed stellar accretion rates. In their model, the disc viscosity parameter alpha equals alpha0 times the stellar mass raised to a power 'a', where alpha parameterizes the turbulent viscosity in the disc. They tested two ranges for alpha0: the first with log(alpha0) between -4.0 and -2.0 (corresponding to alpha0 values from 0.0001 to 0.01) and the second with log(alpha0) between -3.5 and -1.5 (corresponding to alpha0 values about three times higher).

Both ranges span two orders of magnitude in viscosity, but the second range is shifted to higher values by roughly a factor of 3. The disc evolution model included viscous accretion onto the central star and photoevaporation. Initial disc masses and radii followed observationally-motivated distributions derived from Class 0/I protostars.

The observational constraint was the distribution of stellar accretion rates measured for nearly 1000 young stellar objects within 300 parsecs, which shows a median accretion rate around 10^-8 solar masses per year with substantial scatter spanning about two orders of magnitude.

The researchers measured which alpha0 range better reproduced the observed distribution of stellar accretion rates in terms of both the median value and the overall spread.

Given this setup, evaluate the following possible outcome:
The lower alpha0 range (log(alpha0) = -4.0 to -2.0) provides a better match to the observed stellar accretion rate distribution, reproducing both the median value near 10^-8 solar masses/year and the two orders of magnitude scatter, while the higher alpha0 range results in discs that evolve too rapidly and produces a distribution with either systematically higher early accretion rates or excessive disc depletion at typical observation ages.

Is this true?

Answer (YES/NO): NO